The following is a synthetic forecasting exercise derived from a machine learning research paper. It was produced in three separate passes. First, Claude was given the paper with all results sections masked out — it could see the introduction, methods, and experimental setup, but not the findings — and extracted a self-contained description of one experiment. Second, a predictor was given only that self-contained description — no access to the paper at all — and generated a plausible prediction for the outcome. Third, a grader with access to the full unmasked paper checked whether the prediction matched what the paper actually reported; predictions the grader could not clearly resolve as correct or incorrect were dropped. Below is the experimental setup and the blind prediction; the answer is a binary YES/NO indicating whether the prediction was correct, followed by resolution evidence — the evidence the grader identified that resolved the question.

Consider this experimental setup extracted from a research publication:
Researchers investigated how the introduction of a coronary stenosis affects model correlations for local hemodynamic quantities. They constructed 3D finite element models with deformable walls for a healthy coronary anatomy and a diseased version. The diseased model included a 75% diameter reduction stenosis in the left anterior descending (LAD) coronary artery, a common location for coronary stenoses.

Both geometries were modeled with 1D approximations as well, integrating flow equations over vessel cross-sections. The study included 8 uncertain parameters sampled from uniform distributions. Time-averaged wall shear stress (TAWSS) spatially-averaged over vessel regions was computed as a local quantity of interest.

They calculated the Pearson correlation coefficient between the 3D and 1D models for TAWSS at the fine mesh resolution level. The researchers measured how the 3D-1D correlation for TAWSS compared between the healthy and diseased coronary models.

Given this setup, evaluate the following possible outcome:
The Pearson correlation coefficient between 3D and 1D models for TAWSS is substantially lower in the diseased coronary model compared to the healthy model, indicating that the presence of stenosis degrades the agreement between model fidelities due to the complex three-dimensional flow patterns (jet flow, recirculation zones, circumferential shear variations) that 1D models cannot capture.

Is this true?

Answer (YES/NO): NO